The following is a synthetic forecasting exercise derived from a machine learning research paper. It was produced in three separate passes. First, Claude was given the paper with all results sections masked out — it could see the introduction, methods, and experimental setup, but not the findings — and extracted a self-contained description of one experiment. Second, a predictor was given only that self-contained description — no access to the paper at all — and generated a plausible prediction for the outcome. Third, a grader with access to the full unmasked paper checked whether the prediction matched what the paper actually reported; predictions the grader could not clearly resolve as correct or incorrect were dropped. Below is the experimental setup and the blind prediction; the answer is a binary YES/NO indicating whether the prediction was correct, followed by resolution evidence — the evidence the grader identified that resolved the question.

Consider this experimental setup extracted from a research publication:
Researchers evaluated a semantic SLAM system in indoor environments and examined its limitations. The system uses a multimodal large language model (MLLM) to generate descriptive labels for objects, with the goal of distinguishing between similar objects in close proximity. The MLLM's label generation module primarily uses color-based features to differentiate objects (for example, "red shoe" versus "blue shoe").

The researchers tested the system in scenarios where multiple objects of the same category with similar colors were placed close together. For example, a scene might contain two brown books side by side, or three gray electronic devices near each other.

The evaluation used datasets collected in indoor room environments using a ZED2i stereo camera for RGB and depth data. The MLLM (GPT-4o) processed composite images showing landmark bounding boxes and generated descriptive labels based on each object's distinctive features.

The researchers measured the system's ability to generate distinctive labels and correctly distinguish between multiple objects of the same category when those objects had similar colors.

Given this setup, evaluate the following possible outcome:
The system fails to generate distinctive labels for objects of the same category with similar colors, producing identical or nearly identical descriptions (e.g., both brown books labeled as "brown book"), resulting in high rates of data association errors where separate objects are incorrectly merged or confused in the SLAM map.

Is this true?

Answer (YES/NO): YES